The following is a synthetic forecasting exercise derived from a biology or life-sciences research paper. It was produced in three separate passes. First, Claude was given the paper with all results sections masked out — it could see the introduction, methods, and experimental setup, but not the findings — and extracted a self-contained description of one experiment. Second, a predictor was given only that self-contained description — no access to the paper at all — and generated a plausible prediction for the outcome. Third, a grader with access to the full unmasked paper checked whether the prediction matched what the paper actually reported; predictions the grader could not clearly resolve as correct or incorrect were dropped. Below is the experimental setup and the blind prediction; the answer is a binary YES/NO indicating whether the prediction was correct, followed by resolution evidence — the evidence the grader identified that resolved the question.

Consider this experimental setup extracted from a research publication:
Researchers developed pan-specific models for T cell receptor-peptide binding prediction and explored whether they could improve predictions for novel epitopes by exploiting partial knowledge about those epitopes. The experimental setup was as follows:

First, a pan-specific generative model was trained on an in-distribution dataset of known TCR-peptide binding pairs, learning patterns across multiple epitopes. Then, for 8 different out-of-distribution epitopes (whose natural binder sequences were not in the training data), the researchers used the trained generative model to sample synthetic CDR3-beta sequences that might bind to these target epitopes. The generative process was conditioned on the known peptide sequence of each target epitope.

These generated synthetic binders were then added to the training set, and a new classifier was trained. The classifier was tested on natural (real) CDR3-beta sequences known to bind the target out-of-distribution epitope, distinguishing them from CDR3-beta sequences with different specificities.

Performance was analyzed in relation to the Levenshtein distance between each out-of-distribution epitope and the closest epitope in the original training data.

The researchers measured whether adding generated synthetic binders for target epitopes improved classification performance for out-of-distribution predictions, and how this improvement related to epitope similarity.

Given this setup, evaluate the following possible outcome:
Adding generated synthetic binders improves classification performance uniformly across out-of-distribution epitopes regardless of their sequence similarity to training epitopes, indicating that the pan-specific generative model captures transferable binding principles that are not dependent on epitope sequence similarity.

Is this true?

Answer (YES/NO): NO